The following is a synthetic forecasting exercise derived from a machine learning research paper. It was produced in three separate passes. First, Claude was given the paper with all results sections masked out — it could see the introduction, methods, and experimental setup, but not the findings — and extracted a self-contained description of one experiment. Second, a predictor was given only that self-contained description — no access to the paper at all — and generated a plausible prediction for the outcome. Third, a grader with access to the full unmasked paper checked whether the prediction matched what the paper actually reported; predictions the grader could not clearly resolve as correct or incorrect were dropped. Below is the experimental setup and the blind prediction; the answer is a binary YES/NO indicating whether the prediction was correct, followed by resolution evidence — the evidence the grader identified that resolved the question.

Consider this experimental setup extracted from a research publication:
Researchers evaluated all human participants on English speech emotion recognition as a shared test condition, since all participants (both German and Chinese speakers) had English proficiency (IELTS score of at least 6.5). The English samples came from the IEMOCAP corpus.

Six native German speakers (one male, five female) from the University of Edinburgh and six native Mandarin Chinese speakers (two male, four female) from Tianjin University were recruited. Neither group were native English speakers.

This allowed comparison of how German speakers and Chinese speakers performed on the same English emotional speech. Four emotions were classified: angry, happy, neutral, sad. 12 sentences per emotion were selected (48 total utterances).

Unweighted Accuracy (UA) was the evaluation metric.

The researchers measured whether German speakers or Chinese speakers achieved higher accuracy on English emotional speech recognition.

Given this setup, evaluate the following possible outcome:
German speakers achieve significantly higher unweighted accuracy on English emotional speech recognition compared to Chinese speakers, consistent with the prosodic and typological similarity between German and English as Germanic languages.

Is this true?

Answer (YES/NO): NO